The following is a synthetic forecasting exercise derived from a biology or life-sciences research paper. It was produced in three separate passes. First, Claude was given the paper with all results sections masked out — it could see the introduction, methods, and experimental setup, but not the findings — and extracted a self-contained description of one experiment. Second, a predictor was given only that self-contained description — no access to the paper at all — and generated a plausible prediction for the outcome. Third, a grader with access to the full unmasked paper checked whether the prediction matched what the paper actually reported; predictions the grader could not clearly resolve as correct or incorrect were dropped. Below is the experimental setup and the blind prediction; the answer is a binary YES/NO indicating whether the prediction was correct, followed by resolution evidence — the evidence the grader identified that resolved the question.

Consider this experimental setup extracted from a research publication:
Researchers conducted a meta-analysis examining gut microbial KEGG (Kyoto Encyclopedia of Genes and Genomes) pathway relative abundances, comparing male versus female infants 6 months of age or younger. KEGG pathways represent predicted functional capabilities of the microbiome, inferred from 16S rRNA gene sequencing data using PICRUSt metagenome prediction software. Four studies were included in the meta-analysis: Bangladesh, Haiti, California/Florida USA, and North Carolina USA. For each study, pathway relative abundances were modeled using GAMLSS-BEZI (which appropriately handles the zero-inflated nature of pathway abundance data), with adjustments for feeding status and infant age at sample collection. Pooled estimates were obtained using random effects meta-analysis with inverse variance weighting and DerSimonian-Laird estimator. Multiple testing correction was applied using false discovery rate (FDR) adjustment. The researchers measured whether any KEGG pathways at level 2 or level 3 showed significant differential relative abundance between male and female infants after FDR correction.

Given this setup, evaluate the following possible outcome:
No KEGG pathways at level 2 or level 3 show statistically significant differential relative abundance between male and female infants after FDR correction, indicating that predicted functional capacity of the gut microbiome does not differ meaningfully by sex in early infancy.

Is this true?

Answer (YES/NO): YES